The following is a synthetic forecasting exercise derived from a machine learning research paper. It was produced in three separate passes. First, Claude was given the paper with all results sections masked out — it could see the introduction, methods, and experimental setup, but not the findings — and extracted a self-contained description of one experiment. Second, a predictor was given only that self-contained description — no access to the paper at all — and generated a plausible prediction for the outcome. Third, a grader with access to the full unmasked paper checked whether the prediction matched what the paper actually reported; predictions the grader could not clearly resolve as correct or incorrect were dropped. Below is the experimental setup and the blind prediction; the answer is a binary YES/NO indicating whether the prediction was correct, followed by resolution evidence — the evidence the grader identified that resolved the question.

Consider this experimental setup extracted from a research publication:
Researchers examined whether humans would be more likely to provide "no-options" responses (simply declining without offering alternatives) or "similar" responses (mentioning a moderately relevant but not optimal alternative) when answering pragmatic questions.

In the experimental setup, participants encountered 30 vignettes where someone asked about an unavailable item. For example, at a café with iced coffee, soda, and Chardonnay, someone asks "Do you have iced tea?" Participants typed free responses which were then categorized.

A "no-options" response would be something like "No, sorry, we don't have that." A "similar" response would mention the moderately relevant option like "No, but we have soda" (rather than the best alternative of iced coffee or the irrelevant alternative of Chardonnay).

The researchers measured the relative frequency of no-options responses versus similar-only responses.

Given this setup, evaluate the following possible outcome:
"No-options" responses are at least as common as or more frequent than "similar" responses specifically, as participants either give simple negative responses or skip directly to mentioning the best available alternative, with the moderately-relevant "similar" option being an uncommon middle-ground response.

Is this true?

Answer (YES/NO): YES